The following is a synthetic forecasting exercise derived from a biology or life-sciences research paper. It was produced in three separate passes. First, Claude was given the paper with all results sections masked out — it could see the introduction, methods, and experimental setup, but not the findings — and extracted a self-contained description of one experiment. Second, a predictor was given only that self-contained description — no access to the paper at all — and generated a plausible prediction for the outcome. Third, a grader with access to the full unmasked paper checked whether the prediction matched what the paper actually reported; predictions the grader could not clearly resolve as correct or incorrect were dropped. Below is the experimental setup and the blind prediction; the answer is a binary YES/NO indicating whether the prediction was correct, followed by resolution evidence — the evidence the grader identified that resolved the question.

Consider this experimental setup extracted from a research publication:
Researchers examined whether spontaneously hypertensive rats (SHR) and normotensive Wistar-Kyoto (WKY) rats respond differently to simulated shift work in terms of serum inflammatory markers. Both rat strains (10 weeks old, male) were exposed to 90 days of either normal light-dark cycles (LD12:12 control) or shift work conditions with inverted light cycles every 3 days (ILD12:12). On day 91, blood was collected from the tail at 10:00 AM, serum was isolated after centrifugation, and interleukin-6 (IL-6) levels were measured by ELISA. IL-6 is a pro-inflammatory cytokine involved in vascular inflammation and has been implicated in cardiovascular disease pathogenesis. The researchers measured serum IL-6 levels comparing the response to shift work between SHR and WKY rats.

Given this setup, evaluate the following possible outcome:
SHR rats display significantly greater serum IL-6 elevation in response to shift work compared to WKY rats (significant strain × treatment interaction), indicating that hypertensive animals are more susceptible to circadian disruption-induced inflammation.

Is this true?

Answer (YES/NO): NO